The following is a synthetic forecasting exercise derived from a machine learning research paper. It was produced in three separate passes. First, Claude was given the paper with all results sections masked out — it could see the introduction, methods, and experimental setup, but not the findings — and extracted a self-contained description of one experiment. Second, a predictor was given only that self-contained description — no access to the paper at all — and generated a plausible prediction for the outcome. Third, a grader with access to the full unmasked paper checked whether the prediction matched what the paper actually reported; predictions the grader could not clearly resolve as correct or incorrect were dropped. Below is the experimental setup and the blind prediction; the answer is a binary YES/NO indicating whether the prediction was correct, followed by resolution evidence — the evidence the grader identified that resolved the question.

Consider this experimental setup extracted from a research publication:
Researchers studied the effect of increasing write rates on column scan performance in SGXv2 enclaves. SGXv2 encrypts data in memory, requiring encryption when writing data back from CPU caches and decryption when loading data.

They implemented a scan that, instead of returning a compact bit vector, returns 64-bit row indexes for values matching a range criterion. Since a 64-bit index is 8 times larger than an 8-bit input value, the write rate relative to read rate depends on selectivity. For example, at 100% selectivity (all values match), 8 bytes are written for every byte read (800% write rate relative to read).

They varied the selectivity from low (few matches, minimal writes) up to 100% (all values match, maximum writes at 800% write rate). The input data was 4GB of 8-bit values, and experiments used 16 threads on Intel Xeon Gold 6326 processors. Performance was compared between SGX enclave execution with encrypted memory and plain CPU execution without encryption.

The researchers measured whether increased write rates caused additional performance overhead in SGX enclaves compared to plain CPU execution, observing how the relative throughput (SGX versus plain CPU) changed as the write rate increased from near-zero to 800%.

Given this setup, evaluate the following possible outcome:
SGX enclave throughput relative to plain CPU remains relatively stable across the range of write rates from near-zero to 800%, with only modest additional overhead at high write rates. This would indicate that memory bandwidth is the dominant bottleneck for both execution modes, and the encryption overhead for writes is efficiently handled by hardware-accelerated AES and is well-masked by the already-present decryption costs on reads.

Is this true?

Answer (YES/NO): YES